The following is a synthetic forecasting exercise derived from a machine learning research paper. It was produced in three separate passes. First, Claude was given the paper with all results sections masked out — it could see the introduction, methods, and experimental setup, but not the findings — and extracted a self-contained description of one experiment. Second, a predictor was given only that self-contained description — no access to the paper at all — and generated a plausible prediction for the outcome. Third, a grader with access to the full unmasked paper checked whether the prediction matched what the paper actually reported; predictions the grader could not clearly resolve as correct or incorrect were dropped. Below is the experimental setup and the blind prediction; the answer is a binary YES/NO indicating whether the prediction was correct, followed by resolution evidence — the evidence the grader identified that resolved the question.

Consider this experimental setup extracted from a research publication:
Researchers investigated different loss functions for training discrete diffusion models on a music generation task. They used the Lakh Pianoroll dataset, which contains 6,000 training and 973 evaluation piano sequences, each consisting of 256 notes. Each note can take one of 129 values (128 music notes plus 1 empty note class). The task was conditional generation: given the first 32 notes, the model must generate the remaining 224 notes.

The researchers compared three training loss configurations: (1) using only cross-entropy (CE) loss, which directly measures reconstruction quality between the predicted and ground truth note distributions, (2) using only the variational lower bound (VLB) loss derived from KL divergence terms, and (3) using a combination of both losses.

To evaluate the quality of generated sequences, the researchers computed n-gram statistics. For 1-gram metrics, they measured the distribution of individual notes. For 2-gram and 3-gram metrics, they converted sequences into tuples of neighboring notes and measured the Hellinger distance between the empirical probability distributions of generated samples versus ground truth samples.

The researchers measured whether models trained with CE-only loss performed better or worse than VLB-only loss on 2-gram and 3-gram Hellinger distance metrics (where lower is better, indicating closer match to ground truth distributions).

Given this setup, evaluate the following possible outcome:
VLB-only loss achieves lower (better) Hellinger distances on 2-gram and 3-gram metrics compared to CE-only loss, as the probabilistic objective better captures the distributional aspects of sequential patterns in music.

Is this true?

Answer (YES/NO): YES